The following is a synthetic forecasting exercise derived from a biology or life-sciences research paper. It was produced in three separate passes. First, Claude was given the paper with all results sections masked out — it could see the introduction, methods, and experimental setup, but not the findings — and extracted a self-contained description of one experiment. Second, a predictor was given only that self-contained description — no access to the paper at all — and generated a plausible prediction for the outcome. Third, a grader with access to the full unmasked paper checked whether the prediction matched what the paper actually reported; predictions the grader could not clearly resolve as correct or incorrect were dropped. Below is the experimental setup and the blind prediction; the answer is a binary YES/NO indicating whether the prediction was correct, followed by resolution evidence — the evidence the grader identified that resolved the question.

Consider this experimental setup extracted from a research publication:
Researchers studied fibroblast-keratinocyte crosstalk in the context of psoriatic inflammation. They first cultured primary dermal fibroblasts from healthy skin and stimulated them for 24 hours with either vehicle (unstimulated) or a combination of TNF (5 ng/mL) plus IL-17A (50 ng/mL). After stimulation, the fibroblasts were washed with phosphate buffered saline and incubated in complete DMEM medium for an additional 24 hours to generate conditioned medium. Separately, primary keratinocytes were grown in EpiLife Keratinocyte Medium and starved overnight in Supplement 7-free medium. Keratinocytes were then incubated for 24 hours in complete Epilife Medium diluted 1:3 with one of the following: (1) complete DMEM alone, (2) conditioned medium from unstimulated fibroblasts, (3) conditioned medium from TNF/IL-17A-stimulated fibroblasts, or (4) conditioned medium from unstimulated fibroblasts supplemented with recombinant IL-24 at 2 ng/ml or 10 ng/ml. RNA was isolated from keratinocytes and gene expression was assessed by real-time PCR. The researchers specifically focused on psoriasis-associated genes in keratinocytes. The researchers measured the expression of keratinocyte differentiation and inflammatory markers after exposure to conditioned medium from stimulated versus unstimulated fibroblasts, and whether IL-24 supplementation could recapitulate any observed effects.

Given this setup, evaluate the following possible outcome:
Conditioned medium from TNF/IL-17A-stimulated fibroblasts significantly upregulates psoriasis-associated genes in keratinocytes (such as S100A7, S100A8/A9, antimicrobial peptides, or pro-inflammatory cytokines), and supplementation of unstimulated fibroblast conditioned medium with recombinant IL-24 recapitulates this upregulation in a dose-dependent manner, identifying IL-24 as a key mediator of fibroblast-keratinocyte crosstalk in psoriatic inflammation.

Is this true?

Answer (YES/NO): NO